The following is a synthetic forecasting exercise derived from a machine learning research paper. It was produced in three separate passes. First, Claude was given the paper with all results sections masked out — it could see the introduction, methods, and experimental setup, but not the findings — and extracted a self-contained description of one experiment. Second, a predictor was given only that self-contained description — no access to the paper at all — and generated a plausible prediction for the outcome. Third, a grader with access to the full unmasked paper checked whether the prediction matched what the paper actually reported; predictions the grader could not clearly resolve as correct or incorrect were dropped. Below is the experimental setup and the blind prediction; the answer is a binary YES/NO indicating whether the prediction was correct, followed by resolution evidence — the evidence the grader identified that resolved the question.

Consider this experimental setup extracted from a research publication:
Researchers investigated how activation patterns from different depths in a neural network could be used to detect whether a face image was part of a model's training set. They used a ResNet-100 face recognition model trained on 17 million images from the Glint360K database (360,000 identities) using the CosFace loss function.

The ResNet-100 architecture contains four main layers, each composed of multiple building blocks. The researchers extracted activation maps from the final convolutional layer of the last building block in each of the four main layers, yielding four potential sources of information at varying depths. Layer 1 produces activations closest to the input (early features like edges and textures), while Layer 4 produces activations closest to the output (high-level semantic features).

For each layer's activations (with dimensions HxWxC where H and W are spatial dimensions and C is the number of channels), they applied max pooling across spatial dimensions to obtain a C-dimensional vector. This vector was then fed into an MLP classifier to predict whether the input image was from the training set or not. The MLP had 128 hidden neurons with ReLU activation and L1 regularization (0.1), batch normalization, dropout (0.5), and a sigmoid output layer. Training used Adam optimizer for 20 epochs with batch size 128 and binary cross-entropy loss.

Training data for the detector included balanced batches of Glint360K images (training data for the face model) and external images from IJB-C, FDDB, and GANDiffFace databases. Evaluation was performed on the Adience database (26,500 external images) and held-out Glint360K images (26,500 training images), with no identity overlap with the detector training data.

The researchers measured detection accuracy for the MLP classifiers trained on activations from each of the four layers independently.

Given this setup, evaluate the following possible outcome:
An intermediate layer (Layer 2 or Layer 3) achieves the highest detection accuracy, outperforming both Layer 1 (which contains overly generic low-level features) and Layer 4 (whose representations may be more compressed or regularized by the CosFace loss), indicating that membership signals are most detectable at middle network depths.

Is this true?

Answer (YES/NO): NO